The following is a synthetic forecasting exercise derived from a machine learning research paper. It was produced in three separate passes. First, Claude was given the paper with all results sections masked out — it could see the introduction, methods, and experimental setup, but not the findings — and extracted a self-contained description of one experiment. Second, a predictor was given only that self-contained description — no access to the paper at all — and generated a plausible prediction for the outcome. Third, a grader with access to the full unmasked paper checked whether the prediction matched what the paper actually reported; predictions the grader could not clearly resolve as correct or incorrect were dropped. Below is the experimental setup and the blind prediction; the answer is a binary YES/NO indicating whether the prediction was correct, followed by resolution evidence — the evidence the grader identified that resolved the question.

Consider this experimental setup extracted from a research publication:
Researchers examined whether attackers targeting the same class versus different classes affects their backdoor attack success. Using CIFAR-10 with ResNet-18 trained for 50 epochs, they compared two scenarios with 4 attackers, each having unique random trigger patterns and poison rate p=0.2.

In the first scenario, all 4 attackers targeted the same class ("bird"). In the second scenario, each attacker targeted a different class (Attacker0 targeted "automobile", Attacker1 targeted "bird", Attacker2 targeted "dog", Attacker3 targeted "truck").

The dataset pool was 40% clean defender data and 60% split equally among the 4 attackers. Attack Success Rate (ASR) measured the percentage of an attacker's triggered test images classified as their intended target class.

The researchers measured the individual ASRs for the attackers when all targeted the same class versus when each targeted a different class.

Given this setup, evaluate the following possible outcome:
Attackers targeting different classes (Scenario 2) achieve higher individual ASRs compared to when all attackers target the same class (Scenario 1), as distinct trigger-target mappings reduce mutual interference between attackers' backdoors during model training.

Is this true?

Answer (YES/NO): NO